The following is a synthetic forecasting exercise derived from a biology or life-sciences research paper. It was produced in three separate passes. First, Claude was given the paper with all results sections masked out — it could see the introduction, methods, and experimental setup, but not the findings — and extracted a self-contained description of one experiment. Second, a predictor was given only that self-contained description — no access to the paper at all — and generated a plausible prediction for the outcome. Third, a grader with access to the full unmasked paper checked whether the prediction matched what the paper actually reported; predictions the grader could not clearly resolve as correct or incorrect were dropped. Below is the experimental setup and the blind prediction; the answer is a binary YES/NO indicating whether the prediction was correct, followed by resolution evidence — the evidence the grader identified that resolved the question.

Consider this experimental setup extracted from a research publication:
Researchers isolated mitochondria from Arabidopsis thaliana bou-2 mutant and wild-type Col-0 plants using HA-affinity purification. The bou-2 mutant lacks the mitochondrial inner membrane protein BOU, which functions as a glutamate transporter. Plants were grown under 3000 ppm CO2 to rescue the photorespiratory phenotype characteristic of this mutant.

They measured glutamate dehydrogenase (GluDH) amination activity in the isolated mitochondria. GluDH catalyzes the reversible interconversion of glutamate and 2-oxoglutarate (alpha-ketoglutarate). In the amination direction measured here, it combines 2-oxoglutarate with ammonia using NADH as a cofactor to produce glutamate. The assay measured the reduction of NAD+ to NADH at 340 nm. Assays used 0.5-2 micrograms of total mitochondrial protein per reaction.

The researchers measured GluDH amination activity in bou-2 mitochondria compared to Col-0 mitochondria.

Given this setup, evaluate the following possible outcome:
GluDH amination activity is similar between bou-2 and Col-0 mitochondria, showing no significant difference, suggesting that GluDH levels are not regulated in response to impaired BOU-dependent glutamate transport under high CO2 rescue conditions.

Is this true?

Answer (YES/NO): NO